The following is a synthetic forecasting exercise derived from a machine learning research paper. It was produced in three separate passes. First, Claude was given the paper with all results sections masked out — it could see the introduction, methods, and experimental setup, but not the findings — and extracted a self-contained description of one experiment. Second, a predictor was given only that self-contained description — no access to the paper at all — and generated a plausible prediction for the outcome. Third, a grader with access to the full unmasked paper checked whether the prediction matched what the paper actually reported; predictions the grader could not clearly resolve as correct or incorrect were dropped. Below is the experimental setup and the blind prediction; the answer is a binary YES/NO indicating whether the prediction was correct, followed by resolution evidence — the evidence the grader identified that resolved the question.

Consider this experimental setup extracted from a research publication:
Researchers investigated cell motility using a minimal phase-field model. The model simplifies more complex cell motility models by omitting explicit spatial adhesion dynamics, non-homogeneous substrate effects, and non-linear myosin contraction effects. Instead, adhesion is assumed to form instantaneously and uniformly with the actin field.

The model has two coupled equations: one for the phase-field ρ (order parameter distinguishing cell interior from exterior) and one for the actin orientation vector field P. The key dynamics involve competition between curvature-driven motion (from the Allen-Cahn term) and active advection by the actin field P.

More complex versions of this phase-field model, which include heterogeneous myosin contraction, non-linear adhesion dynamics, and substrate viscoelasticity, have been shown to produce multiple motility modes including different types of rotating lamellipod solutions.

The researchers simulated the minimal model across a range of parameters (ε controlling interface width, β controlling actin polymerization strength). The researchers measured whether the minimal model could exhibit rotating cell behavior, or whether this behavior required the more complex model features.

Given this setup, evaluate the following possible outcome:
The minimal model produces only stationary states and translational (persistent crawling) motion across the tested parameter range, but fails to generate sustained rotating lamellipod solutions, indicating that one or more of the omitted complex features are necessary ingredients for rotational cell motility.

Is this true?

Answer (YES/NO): NO